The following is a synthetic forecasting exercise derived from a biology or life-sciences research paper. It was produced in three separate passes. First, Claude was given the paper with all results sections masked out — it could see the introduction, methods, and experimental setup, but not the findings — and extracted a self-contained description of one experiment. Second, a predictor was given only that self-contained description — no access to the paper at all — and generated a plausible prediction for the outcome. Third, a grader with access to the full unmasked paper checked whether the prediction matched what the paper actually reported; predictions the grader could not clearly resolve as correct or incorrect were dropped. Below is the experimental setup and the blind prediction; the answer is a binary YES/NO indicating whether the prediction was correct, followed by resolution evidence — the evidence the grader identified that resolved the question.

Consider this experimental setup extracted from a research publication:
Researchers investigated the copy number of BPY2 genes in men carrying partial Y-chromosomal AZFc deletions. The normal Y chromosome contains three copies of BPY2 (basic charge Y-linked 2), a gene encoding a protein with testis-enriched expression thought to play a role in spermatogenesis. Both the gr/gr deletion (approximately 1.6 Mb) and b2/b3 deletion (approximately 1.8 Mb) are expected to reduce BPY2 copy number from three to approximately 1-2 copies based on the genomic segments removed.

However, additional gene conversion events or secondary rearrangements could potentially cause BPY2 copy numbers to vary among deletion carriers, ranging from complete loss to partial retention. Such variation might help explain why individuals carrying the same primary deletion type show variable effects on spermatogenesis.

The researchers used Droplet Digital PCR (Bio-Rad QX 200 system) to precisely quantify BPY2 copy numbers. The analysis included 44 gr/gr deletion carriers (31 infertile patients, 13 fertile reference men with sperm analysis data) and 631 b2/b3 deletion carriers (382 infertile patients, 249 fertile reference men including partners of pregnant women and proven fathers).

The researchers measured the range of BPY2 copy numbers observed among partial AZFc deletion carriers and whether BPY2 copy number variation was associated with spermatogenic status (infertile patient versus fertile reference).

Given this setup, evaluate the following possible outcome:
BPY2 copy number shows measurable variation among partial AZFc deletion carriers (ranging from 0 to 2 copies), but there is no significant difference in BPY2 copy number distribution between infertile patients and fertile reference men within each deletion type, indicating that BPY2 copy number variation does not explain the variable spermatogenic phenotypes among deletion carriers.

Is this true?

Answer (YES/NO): NO